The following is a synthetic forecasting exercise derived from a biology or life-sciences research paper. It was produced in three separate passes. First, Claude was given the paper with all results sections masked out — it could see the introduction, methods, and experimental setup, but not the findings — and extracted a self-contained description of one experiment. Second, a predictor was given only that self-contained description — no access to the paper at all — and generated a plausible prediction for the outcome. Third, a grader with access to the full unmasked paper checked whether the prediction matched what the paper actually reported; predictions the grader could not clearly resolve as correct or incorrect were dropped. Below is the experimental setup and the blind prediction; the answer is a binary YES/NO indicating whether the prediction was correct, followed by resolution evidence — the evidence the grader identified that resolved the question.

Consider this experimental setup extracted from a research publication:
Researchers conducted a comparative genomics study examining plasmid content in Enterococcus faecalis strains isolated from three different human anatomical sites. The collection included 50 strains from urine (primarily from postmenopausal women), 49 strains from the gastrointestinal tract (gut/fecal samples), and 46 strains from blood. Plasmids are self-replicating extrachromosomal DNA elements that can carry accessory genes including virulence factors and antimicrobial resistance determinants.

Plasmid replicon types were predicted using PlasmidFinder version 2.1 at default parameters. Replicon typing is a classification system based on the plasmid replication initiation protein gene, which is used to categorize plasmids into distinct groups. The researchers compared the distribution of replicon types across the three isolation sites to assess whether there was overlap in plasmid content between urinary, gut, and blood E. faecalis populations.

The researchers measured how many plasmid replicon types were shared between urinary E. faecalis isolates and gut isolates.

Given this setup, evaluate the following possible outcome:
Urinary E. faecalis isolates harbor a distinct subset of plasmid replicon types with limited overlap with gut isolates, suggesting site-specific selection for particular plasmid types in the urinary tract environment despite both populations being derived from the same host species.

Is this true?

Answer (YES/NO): NO